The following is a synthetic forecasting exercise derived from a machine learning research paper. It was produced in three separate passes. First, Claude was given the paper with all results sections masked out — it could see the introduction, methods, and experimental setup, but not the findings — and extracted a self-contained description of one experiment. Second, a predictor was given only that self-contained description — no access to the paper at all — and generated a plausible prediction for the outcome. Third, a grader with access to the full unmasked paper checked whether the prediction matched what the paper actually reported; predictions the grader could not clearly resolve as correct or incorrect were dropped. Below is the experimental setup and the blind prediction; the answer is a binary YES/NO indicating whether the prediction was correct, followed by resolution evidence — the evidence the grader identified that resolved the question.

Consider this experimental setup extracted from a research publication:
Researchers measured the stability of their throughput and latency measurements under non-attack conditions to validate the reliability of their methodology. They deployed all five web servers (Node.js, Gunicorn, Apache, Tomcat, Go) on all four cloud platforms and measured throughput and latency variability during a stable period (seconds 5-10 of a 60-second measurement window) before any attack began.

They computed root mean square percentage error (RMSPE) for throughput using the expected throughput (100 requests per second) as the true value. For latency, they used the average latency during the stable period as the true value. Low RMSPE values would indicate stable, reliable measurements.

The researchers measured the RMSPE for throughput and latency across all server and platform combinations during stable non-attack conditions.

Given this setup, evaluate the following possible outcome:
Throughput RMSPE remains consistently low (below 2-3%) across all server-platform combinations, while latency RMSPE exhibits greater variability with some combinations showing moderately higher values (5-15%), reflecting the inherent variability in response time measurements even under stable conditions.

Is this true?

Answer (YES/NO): NO